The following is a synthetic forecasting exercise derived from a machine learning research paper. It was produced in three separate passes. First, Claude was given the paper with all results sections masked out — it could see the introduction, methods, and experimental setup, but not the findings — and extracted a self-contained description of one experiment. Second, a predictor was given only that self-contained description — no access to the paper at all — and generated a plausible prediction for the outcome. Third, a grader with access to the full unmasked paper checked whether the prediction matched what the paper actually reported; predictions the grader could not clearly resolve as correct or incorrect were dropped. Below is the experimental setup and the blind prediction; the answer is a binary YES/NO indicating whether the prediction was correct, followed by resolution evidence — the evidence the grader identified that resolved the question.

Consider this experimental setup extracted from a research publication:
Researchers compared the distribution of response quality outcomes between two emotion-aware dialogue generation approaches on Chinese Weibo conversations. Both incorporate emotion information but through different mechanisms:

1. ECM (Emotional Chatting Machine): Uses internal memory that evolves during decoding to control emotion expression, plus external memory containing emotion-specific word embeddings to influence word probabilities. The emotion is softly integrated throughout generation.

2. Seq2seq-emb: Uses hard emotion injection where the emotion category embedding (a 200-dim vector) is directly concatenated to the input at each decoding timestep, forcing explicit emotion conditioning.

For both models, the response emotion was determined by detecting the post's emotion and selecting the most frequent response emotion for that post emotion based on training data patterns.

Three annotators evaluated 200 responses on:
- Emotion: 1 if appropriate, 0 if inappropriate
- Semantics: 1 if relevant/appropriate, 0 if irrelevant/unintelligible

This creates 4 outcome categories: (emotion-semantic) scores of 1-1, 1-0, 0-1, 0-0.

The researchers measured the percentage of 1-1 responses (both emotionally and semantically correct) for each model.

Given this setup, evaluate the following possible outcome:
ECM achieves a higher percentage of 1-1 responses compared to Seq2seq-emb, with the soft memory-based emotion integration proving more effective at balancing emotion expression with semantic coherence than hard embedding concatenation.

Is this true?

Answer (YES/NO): YES